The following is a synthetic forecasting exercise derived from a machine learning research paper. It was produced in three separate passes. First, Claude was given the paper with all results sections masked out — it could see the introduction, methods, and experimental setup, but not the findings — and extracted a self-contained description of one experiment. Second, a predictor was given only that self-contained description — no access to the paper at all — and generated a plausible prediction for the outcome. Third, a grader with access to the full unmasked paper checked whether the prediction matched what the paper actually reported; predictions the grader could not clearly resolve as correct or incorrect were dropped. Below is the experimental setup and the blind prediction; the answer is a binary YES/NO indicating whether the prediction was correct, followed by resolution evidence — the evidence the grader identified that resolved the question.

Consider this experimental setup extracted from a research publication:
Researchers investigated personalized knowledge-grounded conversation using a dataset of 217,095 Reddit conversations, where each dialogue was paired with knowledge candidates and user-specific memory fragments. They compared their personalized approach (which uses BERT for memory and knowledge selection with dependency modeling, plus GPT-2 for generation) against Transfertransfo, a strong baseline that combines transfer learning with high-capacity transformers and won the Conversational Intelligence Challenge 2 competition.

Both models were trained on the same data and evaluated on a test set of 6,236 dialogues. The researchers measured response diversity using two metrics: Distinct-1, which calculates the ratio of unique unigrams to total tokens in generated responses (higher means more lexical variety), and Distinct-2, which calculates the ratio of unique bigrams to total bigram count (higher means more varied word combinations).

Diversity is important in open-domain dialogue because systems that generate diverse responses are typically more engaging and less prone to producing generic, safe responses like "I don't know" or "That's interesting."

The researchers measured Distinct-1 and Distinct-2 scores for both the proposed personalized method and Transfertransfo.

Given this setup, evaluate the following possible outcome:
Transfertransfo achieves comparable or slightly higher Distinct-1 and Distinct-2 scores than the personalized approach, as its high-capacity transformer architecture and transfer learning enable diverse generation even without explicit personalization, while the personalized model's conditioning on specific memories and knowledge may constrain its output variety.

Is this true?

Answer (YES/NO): NO